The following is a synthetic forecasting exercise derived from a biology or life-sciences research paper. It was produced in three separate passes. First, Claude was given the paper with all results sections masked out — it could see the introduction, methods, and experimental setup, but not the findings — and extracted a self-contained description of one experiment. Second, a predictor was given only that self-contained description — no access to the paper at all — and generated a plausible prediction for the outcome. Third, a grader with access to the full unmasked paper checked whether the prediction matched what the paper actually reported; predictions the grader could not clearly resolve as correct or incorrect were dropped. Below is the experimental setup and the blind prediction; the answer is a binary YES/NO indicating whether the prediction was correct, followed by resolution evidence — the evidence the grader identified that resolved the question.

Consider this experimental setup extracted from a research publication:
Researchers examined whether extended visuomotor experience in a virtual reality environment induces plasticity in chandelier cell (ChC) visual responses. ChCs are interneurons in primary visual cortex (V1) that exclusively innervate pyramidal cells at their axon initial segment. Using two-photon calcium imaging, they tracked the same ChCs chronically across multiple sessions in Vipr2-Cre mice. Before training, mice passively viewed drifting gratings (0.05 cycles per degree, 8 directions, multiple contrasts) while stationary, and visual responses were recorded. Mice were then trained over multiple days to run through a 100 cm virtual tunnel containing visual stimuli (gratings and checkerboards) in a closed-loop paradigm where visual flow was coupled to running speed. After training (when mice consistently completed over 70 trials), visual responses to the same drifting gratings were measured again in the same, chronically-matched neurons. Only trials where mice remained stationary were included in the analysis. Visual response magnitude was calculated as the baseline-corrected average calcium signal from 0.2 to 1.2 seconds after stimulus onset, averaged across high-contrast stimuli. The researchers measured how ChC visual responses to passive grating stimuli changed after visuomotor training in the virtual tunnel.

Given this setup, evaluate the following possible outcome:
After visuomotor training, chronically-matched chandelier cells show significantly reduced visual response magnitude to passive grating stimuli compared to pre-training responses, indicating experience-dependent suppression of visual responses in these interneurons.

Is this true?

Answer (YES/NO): YES